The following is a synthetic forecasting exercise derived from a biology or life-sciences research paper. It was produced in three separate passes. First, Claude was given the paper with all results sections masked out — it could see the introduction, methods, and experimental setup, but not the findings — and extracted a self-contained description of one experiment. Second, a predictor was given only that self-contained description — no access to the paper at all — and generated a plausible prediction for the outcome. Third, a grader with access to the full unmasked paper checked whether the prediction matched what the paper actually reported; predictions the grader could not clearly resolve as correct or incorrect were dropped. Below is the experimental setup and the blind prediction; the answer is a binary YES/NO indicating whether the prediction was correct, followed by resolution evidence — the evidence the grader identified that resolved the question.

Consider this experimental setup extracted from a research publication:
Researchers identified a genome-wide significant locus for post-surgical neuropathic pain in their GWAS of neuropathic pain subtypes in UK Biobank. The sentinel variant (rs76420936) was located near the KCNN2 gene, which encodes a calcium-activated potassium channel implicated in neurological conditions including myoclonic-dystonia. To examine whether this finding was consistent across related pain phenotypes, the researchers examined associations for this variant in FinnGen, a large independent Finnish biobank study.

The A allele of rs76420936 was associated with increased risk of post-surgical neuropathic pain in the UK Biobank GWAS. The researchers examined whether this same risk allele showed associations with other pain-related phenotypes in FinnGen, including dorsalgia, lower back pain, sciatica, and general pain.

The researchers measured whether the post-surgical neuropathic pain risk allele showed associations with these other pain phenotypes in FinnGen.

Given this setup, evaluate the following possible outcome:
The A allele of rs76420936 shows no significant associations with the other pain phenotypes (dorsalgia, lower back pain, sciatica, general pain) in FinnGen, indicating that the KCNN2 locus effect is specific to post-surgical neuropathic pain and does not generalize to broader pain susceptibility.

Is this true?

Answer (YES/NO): NO